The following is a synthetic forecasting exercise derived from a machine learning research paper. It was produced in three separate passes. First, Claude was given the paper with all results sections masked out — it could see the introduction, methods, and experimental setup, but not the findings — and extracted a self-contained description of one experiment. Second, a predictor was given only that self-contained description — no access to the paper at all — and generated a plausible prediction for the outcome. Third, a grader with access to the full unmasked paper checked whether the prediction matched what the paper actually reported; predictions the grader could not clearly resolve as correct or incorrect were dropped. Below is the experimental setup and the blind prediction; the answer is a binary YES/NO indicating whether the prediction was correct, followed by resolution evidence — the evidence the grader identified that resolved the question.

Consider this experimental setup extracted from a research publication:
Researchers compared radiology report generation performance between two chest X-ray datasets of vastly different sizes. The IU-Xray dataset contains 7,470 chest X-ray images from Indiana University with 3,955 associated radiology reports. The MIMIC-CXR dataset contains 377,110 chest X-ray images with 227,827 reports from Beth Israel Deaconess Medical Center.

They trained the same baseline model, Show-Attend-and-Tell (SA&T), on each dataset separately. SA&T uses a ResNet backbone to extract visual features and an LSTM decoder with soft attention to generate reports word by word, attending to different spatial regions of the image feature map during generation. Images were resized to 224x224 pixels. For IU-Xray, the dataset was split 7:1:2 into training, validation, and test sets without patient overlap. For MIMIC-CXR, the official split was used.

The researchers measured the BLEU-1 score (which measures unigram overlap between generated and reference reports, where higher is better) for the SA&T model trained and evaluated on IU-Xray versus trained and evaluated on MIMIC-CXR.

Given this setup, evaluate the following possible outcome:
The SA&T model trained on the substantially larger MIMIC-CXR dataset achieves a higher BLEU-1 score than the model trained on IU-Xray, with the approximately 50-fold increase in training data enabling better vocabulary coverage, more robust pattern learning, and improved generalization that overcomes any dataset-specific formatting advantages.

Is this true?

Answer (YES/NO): NO